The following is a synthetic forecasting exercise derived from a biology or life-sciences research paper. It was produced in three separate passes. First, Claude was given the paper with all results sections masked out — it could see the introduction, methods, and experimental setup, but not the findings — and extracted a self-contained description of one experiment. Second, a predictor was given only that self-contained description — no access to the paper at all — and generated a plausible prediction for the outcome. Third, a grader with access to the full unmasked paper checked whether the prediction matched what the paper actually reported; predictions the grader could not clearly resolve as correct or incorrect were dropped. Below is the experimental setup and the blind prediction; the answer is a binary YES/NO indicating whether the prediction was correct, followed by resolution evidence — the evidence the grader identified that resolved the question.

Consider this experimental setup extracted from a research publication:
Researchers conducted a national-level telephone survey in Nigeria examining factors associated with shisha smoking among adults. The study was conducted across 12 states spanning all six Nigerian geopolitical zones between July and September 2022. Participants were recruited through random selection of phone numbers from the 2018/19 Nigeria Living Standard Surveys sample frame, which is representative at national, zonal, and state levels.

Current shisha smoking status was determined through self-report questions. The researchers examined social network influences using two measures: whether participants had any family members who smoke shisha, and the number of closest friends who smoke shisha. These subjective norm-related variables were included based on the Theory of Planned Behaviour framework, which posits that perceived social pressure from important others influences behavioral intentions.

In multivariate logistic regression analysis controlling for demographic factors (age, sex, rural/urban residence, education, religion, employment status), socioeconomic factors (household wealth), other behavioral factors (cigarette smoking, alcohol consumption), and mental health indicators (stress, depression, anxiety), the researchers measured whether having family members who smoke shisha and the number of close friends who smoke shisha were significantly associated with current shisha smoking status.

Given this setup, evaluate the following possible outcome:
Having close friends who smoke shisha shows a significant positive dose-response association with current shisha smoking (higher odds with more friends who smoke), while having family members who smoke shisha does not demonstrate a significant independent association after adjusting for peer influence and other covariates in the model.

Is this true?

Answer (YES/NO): NO